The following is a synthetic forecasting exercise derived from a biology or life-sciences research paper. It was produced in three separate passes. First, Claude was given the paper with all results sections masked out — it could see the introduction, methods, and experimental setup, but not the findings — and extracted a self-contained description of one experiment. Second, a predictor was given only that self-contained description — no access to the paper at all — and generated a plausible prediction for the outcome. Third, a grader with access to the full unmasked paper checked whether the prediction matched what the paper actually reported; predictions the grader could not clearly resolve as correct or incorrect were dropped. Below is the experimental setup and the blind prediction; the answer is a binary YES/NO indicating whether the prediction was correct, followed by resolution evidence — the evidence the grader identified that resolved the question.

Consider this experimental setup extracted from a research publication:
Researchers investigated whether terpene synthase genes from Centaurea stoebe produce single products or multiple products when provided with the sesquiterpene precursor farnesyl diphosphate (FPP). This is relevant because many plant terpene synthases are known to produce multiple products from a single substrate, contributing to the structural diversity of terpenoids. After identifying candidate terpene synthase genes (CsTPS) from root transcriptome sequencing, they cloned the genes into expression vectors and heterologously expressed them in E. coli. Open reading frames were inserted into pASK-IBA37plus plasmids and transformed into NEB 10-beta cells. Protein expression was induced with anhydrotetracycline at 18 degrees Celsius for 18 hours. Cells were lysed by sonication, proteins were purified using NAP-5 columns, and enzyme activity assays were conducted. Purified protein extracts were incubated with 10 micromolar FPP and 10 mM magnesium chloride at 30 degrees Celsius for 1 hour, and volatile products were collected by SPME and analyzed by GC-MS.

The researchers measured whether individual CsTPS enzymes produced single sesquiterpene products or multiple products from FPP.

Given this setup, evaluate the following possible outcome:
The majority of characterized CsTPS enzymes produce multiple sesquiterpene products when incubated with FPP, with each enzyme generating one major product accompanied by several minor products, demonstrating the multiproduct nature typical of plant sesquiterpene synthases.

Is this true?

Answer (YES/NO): NO